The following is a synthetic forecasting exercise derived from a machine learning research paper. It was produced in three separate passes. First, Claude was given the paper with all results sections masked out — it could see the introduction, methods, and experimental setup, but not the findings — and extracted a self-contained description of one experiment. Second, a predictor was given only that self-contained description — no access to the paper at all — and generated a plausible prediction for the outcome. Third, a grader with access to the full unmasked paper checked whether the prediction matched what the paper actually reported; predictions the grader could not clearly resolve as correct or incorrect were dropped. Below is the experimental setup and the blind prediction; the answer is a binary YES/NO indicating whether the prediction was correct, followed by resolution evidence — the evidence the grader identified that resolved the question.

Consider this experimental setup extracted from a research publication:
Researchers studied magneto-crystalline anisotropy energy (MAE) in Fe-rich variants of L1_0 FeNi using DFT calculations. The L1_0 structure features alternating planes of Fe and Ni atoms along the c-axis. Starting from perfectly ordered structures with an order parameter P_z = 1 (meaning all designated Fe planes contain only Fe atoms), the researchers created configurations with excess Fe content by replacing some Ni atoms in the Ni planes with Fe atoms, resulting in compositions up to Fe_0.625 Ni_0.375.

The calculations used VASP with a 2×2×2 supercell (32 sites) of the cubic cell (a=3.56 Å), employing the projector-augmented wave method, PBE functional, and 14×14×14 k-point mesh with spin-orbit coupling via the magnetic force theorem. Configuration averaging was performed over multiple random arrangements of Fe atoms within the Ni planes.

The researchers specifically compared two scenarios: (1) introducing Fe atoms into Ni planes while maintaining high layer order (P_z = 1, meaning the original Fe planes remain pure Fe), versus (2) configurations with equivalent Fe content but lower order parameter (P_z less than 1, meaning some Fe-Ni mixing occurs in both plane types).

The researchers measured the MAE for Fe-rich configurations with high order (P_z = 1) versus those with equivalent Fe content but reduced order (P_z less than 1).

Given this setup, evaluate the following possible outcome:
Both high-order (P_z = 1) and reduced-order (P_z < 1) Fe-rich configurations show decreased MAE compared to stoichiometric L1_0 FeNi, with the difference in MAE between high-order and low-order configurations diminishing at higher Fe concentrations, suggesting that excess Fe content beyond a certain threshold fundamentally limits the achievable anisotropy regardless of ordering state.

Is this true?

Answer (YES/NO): NO